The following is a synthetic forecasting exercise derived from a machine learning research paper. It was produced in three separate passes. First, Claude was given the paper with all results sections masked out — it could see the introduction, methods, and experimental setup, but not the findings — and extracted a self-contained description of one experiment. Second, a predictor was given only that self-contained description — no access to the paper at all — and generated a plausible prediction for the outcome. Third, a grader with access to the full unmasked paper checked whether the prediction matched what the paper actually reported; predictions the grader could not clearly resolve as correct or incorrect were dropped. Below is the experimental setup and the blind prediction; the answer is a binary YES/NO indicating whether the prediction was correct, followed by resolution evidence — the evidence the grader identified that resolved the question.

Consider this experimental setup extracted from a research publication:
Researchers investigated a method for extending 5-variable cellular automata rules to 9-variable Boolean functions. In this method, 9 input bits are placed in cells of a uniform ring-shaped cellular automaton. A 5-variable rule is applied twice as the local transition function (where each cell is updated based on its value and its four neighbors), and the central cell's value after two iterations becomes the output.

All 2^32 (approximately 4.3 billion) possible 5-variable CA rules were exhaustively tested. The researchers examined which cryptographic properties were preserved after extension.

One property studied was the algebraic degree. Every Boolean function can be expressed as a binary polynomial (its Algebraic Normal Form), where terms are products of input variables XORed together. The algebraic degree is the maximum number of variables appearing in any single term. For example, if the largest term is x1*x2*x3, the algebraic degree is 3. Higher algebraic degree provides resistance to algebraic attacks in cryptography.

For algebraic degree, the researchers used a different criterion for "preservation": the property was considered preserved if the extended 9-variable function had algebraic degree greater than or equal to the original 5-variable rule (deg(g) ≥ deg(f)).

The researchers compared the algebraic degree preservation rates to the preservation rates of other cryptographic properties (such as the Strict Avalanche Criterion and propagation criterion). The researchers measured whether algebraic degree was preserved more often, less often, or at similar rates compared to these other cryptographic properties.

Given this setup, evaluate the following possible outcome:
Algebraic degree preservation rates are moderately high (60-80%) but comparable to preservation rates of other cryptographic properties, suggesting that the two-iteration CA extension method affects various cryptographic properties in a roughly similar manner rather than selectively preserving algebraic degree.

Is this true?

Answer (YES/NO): NO